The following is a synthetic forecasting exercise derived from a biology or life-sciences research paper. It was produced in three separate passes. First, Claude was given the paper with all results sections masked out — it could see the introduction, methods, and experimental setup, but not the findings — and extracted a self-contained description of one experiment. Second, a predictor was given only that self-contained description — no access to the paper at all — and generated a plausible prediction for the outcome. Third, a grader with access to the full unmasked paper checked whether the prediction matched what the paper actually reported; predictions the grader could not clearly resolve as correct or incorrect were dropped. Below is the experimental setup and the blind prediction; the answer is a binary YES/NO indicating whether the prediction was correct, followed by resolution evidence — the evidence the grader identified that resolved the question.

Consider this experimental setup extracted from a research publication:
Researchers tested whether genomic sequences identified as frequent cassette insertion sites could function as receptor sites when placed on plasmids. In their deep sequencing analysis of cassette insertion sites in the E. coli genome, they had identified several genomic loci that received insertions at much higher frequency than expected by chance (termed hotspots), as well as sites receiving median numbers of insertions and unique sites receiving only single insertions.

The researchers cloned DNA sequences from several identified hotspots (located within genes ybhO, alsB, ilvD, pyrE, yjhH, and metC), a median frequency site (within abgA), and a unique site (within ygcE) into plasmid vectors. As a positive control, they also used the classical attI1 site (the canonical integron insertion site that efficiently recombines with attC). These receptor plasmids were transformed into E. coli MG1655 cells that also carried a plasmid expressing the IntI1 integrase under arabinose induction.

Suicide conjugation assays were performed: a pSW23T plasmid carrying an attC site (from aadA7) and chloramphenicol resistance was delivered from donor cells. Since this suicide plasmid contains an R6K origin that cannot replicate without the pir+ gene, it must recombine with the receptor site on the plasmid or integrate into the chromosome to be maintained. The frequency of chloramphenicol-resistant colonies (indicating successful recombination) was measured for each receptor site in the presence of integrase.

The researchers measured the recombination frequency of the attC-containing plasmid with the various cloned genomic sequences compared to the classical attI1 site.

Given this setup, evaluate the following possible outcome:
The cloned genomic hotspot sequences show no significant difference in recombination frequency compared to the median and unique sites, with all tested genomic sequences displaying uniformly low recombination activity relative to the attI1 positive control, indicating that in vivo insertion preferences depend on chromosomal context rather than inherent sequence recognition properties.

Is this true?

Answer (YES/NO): NO